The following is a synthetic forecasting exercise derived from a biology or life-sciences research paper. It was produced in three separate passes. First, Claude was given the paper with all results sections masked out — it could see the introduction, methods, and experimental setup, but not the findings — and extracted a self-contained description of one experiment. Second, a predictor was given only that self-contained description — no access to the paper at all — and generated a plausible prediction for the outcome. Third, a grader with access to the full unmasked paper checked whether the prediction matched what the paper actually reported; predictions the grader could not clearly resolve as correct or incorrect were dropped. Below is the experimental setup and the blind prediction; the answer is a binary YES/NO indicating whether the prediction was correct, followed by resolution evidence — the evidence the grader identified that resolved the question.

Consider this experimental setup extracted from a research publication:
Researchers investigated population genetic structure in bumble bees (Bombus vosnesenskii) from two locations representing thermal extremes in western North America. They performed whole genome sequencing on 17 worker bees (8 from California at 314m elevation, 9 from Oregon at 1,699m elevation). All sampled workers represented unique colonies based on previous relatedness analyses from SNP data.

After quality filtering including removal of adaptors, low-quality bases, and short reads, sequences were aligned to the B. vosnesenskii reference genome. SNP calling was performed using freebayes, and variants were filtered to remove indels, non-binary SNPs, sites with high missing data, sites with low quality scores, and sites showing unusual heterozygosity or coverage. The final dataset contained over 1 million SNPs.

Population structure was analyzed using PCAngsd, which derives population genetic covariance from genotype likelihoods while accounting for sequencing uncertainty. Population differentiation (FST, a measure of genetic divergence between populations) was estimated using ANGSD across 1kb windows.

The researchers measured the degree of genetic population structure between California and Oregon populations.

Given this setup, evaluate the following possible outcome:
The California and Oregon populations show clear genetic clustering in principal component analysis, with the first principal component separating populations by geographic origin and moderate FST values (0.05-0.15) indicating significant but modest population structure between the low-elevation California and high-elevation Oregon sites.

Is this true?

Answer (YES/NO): NO